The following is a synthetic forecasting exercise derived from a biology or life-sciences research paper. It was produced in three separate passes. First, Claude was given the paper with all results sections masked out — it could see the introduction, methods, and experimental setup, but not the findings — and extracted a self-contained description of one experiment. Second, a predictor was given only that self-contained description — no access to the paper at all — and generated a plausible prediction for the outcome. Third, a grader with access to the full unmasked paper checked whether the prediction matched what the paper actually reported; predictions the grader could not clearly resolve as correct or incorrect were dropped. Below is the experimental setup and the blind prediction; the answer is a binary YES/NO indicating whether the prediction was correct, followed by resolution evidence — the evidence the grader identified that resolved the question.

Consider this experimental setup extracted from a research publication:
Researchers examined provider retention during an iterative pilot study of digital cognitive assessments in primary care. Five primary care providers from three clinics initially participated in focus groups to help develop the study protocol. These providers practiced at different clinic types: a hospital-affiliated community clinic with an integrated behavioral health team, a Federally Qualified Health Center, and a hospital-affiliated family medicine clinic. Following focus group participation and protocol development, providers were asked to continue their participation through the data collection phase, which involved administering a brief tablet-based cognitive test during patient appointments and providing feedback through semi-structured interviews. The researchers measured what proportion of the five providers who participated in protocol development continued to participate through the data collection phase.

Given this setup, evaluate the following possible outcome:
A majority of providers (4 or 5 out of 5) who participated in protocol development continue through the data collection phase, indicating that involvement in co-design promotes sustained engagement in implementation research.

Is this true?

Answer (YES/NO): YES